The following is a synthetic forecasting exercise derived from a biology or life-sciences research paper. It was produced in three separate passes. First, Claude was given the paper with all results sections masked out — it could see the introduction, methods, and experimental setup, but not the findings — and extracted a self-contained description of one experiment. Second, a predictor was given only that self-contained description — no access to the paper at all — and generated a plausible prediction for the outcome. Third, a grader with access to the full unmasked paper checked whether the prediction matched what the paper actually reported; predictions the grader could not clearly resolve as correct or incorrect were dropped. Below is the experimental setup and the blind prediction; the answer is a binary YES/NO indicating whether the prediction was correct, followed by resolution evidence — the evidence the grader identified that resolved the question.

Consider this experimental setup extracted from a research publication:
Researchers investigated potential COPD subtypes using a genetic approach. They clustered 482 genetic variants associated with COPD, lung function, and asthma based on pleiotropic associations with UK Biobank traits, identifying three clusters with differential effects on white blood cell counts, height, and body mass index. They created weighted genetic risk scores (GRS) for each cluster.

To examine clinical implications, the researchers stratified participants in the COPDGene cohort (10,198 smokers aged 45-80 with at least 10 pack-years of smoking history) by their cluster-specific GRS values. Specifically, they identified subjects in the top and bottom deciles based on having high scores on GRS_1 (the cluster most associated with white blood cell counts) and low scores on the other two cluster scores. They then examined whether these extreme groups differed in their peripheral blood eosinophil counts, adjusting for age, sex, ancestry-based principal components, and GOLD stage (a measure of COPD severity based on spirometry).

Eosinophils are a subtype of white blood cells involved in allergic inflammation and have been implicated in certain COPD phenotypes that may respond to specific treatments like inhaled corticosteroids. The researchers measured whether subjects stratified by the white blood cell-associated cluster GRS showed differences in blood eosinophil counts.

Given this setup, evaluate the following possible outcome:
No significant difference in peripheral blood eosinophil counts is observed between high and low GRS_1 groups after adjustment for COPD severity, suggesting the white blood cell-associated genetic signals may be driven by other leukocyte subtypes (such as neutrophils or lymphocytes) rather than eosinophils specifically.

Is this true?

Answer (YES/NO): NO